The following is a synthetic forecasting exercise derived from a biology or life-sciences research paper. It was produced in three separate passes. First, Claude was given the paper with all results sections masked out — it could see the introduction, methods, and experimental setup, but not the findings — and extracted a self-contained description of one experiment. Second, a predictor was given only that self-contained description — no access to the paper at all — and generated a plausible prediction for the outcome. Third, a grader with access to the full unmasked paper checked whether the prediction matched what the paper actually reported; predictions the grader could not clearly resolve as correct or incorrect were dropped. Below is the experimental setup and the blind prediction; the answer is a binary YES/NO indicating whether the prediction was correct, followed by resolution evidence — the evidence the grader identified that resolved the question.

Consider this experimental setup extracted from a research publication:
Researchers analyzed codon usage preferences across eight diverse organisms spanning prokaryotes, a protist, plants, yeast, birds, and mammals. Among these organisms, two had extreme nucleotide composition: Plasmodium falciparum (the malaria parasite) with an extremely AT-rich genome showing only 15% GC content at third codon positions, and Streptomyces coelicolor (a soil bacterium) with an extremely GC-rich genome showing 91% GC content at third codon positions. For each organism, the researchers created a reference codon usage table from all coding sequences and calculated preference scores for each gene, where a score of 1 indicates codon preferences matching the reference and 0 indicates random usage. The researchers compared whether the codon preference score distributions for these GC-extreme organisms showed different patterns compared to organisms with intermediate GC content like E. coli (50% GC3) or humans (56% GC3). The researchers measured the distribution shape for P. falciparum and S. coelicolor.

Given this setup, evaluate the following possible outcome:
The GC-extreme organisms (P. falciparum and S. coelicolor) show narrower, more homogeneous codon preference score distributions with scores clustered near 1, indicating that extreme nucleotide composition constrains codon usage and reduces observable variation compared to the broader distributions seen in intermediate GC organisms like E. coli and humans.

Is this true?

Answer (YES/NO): YES